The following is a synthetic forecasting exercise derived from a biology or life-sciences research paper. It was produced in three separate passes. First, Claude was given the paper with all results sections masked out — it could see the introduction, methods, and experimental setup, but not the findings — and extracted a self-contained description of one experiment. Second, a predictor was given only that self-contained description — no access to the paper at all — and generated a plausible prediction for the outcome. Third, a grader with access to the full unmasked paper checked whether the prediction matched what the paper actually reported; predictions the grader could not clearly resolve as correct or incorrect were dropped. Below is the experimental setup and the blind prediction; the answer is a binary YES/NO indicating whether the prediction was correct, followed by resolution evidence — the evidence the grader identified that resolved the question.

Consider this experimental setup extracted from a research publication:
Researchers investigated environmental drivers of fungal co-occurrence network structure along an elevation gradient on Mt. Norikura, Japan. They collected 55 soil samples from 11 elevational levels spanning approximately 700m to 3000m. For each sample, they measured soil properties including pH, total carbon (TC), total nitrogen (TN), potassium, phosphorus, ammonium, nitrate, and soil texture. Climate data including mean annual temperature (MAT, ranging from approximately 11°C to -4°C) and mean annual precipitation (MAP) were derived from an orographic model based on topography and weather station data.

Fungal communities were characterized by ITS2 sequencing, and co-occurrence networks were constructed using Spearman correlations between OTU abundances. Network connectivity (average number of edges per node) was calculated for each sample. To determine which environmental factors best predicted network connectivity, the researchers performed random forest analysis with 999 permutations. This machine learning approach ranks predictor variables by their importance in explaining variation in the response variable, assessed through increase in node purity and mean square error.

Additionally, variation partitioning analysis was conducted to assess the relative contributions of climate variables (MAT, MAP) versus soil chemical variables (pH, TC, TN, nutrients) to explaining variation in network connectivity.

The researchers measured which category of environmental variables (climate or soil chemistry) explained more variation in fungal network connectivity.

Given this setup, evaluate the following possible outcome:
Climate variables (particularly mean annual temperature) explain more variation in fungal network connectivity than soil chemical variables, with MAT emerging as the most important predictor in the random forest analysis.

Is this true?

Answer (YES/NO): NO